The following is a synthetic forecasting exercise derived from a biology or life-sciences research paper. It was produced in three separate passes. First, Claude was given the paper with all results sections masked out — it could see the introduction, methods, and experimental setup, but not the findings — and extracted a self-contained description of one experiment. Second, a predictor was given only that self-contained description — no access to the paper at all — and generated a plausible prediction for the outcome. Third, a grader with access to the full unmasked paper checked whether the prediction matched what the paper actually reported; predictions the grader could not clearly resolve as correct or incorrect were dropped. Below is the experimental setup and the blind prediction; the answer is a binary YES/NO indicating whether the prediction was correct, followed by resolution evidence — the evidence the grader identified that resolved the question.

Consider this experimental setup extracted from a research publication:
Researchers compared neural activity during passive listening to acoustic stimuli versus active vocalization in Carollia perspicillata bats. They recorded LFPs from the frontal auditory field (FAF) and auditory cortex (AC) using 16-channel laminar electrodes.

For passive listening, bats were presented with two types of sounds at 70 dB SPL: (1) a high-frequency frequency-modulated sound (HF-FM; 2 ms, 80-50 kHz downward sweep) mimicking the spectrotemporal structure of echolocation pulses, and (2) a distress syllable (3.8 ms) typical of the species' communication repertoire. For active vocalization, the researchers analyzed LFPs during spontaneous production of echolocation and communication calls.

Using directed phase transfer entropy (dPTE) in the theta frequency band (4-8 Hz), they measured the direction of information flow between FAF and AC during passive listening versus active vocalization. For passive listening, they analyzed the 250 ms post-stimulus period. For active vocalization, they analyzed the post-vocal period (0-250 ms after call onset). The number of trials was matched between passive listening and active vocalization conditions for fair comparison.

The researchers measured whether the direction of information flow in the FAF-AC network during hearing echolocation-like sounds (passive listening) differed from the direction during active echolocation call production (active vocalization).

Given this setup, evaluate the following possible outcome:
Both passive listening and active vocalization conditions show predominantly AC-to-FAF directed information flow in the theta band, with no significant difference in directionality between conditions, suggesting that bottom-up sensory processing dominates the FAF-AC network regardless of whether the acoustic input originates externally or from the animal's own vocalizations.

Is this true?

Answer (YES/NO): NO